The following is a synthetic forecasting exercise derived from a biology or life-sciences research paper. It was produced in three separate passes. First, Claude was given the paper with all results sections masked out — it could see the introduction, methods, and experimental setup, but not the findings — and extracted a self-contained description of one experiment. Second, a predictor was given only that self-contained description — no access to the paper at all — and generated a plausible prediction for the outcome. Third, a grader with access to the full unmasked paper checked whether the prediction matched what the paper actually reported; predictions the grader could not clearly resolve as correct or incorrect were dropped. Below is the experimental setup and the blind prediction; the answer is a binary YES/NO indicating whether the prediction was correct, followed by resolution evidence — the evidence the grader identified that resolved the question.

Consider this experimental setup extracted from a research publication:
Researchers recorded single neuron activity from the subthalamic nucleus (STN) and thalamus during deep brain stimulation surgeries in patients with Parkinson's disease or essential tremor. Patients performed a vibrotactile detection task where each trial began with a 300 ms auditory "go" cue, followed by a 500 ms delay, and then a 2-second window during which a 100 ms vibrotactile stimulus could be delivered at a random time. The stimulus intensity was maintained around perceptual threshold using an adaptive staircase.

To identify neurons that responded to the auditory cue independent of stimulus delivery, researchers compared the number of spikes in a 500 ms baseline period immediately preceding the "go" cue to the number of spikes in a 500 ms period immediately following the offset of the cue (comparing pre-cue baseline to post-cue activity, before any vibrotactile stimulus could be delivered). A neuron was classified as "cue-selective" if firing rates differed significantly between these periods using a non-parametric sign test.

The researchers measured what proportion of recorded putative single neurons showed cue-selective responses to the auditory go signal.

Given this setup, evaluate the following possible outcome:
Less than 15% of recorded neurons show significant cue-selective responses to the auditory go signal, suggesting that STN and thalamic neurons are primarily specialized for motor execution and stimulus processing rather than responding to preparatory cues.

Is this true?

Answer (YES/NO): NO